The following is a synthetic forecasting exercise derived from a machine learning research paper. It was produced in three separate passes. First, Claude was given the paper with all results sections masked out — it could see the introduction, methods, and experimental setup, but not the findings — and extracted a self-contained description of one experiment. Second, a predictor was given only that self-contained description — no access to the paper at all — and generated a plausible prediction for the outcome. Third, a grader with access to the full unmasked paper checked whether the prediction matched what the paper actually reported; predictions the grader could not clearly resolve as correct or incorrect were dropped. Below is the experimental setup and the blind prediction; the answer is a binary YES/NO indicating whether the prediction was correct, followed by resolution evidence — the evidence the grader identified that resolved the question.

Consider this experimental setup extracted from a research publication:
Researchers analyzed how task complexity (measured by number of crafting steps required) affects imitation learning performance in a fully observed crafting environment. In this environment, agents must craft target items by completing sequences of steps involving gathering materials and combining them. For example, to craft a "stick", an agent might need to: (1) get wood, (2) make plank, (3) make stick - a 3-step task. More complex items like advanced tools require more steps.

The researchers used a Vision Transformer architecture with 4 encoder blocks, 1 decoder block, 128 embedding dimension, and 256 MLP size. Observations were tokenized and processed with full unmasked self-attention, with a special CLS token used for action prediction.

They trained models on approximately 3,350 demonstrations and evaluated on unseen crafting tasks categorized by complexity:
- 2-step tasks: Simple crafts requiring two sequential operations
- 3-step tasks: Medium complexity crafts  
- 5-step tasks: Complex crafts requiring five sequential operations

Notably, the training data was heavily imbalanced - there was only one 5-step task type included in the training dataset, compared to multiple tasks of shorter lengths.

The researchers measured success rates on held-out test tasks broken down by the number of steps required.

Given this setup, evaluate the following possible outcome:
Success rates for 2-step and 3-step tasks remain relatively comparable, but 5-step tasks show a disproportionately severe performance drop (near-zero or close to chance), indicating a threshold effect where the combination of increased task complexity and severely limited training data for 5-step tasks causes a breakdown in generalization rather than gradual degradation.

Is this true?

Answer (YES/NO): NO